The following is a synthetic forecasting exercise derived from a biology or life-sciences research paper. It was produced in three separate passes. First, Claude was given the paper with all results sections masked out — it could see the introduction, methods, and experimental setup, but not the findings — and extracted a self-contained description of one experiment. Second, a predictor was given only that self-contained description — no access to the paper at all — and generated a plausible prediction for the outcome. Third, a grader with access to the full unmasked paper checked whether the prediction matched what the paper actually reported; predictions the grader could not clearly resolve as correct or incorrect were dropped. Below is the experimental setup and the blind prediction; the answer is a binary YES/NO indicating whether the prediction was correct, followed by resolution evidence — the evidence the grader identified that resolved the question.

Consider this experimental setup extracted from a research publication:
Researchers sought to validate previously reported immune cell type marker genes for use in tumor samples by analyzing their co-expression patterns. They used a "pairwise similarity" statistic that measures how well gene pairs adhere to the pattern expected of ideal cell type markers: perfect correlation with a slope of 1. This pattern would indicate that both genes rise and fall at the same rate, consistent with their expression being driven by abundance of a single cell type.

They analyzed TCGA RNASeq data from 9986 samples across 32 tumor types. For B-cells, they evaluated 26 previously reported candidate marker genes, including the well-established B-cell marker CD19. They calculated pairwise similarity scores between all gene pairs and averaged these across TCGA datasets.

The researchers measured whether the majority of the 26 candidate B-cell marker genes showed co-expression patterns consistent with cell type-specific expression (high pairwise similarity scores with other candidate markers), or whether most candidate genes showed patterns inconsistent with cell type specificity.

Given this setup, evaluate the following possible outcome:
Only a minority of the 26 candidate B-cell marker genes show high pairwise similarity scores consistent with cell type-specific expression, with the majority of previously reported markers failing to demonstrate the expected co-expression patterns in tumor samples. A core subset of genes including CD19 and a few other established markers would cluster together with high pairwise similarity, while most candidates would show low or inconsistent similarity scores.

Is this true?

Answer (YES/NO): YES